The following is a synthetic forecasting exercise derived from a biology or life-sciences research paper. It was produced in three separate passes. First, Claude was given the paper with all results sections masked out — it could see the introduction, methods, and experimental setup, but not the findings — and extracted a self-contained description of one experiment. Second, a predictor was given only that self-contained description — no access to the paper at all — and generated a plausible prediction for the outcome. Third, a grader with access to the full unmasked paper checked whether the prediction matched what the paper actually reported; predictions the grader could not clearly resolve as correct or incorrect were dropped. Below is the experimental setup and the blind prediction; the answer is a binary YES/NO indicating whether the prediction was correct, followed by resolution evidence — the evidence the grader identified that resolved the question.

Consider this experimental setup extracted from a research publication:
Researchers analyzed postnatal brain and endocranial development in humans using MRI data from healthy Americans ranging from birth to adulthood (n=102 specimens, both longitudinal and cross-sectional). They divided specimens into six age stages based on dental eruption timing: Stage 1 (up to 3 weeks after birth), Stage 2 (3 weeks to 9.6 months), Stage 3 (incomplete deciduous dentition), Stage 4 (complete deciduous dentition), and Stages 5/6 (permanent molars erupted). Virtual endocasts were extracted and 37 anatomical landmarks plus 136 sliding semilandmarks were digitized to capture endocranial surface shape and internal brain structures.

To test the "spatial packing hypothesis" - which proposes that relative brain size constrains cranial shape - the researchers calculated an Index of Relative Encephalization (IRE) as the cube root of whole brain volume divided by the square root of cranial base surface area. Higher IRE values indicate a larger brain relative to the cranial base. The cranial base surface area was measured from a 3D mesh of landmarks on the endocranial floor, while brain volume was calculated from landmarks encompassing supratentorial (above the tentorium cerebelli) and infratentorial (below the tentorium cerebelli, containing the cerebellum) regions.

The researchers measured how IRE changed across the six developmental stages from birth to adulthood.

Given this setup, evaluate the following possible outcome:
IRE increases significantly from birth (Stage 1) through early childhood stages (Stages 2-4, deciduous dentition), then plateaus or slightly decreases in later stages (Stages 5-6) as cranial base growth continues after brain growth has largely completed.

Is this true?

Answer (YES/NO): NO